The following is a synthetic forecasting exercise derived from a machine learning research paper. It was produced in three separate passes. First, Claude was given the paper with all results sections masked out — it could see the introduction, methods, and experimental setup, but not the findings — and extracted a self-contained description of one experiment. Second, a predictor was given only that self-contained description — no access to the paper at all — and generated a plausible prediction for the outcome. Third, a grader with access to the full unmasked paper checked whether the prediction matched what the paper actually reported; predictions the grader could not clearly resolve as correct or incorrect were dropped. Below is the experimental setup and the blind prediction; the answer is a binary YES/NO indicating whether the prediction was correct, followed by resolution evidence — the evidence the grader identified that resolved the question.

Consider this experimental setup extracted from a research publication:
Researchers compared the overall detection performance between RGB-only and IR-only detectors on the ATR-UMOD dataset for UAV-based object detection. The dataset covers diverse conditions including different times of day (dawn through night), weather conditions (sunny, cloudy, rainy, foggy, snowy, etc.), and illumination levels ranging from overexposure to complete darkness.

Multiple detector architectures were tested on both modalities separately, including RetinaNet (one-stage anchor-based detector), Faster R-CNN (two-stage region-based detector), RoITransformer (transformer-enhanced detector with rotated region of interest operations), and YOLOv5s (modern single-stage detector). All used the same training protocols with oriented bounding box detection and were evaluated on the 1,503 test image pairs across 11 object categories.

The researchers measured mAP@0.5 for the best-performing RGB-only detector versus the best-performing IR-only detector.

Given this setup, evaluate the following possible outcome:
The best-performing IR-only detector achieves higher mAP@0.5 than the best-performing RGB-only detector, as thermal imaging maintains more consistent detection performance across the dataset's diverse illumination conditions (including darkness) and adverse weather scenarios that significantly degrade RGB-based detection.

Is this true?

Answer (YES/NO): YES